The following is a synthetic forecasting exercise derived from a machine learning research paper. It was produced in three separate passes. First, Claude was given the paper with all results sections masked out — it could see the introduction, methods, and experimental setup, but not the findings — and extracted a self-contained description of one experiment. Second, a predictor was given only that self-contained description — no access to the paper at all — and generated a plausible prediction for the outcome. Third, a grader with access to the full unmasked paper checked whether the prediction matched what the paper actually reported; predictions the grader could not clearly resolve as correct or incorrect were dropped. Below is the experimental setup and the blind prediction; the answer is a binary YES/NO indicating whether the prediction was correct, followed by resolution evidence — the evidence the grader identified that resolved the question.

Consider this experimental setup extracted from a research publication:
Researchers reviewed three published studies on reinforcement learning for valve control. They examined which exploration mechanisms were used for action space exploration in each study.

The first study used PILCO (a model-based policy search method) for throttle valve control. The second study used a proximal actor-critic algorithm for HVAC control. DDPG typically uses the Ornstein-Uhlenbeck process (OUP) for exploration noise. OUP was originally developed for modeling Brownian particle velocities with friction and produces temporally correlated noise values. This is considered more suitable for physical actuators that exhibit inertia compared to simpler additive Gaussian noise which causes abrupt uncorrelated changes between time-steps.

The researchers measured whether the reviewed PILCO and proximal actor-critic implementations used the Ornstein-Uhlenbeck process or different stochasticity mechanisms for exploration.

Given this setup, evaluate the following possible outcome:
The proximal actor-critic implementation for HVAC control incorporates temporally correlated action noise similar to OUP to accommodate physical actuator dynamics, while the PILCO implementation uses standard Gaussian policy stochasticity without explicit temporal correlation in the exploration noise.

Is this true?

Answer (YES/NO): NO